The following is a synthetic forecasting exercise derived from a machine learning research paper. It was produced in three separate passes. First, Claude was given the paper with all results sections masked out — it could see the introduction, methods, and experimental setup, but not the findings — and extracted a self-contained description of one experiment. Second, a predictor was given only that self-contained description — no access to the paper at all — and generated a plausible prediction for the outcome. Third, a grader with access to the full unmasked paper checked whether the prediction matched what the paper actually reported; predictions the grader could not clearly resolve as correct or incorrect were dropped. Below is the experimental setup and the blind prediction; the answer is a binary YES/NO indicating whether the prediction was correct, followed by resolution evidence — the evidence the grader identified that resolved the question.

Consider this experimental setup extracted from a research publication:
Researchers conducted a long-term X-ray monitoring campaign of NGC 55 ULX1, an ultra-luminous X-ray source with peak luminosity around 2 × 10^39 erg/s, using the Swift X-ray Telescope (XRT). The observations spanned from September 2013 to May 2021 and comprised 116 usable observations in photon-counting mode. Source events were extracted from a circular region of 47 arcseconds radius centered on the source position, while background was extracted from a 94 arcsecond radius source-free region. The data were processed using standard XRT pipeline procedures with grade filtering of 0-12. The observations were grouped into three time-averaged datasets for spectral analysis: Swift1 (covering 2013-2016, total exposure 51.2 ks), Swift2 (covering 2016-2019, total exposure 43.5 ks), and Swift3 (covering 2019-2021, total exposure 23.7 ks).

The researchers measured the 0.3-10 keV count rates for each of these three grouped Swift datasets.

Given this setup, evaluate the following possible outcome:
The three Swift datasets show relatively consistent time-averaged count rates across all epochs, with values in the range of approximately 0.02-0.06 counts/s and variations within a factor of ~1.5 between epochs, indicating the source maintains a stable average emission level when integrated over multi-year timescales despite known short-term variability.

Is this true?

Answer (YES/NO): NO